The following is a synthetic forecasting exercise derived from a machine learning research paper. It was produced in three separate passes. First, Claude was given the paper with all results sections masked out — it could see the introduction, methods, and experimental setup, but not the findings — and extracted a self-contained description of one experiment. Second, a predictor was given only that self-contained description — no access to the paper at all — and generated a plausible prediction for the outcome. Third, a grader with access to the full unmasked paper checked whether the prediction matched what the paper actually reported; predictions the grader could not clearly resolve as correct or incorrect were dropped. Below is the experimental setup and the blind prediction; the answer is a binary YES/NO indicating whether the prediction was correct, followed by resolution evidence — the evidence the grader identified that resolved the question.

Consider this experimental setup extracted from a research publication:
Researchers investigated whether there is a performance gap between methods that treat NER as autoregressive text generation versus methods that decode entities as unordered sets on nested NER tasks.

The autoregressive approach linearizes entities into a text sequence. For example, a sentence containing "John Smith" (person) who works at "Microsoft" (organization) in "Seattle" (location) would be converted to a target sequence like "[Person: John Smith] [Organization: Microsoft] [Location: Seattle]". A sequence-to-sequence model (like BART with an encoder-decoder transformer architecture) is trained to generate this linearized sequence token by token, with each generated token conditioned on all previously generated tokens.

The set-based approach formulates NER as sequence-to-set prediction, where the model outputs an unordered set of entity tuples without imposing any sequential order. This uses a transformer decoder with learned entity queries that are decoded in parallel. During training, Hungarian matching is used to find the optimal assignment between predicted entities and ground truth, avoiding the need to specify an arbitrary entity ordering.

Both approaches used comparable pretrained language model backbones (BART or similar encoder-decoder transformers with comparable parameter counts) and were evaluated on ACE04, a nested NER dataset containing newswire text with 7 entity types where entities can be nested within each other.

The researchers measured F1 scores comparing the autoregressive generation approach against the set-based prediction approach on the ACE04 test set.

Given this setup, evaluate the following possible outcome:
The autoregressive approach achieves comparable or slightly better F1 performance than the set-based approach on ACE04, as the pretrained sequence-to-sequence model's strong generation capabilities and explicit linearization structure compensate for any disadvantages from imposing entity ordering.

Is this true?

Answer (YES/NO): NO